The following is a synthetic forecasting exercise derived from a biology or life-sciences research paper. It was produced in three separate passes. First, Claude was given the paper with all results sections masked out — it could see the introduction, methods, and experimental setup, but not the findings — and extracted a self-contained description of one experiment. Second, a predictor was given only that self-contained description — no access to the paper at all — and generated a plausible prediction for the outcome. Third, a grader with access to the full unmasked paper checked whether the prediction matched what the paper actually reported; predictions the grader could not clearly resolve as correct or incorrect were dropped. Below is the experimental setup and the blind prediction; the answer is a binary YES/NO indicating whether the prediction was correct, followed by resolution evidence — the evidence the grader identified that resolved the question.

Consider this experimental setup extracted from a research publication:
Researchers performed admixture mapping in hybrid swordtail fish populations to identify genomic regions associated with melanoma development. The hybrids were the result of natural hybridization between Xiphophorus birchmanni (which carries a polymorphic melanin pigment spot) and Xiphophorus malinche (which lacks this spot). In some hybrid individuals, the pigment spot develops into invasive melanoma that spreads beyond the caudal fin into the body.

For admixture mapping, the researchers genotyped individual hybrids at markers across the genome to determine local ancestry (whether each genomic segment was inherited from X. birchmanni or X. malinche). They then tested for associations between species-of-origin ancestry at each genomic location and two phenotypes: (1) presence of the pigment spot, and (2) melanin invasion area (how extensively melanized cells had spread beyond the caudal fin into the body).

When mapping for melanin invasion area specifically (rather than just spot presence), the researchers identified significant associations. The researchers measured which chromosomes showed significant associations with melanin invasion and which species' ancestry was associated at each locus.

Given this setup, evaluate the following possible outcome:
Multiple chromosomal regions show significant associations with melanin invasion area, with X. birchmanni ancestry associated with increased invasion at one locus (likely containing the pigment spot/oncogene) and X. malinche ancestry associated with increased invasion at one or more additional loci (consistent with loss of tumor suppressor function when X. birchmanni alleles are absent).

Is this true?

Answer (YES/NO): YES